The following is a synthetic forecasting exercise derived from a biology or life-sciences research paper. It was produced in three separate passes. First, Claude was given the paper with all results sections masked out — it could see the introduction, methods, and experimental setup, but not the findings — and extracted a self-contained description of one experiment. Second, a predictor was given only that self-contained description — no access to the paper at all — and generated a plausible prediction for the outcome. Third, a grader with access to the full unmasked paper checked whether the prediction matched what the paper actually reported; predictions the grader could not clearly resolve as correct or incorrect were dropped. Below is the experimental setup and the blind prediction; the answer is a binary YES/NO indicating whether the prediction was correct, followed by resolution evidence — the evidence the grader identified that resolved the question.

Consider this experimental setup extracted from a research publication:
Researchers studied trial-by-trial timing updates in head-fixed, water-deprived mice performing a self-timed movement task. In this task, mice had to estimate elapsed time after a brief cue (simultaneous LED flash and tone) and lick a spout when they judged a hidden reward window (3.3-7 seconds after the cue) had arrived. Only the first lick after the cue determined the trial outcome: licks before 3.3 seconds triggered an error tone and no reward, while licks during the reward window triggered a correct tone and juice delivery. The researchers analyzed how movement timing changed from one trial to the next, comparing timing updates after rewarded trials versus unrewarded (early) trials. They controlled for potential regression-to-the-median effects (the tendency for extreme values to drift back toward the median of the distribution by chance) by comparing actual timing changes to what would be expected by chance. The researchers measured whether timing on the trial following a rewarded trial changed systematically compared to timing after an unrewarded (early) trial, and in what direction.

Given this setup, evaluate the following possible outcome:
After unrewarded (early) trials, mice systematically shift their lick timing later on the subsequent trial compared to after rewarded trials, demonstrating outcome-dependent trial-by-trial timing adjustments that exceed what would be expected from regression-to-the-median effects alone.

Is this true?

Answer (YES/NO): YES